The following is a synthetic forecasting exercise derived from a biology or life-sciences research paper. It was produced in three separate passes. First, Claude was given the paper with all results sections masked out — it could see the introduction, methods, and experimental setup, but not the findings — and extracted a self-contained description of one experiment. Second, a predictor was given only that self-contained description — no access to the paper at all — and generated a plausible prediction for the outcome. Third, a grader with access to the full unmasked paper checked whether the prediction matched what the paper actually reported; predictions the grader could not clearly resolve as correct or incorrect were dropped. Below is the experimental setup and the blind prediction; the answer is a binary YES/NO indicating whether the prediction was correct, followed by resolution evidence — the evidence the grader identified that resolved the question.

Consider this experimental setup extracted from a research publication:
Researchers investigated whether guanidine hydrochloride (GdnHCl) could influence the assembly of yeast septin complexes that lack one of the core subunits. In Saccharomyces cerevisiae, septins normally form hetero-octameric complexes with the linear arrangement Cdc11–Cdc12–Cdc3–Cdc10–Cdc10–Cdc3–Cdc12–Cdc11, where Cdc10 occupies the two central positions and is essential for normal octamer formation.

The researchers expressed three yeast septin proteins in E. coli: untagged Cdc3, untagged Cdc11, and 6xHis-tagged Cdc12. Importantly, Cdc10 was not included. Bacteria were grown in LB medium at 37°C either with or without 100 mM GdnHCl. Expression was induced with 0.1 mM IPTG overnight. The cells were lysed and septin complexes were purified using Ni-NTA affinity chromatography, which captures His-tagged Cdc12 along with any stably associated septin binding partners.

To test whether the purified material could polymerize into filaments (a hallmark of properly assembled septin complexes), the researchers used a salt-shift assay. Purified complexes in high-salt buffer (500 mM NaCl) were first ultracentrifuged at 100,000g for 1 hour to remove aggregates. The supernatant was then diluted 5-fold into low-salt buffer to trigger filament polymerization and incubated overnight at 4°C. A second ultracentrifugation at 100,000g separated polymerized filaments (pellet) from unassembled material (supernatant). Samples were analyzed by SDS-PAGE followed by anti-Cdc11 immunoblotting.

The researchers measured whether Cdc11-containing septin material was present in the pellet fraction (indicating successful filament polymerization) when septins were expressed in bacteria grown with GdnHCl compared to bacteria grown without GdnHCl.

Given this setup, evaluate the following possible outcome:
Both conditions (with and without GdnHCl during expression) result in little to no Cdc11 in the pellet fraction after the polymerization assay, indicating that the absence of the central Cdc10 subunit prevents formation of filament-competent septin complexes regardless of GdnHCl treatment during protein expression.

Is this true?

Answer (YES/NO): NO